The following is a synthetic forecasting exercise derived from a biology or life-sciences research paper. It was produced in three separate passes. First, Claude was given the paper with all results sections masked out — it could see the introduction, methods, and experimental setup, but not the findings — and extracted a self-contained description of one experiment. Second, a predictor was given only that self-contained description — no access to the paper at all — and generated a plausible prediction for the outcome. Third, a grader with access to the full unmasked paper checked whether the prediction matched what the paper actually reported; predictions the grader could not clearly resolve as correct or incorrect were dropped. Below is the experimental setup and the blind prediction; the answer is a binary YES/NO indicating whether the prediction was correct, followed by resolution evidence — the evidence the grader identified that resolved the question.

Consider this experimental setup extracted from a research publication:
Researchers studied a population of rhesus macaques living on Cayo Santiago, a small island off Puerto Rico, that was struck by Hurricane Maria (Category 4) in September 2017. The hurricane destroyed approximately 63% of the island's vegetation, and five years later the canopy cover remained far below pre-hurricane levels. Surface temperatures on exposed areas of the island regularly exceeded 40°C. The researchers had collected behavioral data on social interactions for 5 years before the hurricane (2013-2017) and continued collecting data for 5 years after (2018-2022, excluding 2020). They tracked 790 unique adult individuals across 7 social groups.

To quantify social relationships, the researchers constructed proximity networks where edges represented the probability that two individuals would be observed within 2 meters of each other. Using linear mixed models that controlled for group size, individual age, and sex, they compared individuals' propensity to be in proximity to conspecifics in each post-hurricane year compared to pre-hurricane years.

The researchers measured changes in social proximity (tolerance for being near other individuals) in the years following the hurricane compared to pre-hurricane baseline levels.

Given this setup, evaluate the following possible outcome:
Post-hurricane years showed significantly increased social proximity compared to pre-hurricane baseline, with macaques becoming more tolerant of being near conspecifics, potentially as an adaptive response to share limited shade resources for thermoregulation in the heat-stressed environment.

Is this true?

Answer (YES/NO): YES